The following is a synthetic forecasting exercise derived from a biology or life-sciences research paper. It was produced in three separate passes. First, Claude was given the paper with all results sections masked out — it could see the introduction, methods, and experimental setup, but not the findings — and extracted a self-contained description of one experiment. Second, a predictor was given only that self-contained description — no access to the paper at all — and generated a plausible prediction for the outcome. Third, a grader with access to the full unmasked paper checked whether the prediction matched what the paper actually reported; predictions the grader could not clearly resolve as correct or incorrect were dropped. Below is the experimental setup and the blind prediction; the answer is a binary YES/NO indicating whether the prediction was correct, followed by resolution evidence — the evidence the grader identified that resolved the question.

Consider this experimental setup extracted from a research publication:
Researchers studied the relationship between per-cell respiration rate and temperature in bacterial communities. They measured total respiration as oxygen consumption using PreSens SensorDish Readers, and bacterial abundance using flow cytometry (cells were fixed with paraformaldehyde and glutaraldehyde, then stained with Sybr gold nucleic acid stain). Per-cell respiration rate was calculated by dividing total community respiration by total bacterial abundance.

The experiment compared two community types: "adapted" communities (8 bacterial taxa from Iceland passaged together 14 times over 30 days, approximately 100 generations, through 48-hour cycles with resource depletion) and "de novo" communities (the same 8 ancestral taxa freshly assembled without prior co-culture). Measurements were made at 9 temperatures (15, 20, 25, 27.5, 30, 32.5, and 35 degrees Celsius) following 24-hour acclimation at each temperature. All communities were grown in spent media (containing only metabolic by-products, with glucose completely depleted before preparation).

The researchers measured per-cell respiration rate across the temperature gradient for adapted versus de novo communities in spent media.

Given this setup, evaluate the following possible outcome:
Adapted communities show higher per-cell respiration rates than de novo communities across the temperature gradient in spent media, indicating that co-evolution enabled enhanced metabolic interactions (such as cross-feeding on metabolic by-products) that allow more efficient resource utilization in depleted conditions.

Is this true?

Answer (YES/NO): NO